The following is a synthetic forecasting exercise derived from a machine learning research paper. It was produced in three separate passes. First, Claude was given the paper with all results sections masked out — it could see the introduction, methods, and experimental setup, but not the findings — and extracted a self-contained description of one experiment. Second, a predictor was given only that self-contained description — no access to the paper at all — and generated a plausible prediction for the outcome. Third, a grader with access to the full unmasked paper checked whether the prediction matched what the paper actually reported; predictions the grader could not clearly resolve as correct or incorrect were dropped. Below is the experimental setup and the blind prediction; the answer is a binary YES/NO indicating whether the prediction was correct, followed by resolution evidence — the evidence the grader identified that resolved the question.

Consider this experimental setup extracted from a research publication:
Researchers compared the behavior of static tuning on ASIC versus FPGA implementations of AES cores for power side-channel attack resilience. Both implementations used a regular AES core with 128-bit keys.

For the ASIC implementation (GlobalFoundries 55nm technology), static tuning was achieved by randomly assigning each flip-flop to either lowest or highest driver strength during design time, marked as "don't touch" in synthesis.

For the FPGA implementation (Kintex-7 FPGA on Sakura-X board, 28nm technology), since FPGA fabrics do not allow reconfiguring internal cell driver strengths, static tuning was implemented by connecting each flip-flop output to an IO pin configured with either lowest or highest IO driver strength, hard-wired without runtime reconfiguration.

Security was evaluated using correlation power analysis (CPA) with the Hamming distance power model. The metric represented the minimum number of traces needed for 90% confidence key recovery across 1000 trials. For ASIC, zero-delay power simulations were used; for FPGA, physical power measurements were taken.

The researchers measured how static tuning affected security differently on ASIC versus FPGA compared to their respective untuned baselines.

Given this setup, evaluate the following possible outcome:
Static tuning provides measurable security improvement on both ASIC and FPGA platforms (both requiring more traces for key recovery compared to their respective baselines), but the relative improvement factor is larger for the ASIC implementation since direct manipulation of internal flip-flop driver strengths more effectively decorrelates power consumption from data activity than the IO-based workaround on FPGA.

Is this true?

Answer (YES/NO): NO